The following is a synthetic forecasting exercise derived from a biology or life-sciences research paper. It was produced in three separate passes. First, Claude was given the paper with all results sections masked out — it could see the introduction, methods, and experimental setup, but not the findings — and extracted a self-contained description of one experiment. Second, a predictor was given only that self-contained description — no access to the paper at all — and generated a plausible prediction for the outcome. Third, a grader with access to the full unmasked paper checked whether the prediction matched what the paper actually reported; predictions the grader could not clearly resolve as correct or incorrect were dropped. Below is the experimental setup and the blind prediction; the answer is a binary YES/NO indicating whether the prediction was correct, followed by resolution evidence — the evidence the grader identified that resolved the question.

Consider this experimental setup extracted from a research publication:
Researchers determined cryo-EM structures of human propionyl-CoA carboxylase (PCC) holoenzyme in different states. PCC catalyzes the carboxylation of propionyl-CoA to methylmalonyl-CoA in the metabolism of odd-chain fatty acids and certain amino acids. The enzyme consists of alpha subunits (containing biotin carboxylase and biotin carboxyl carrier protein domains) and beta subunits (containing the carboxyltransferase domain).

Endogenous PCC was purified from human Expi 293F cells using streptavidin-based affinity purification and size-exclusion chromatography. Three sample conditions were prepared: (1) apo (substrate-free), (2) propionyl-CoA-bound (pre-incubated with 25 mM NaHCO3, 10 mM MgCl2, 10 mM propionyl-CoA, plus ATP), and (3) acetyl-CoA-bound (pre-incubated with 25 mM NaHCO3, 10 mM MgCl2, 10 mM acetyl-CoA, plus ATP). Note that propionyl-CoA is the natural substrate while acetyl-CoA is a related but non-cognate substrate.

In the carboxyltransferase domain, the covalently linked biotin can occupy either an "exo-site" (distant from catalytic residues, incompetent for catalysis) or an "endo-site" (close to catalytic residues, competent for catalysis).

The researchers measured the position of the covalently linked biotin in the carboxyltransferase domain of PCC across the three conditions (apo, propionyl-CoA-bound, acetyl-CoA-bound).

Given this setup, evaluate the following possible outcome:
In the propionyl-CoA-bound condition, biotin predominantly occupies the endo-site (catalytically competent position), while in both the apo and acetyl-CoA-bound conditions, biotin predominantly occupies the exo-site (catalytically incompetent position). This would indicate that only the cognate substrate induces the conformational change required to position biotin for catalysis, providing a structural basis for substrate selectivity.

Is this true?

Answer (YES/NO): NO